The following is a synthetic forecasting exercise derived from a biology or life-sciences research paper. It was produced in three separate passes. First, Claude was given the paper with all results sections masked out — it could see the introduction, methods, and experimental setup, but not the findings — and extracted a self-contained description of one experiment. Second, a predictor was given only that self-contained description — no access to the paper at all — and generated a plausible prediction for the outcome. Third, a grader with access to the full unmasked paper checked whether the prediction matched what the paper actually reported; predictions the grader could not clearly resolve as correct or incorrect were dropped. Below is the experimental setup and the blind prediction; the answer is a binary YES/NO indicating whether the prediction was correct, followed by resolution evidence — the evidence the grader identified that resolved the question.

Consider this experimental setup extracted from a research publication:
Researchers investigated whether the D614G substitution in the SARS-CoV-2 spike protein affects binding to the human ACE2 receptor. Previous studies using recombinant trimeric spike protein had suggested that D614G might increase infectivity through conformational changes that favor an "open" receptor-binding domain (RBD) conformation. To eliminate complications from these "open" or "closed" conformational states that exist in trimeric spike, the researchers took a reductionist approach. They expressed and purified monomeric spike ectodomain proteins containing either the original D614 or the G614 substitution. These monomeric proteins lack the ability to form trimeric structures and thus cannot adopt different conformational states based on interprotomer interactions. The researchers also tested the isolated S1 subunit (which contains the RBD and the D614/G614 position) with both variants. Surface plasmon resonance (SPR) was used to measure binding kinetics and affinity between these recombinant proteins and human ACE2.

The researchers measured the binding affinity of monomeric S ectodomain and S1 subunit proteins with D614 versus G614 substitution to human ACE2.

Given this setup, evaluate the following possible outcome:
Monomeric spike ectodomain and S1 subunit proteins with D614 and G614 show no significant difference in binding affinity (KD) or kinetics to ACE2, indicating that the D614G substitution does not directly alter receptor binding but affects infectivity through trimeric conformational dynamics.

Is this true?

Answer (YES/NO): NO